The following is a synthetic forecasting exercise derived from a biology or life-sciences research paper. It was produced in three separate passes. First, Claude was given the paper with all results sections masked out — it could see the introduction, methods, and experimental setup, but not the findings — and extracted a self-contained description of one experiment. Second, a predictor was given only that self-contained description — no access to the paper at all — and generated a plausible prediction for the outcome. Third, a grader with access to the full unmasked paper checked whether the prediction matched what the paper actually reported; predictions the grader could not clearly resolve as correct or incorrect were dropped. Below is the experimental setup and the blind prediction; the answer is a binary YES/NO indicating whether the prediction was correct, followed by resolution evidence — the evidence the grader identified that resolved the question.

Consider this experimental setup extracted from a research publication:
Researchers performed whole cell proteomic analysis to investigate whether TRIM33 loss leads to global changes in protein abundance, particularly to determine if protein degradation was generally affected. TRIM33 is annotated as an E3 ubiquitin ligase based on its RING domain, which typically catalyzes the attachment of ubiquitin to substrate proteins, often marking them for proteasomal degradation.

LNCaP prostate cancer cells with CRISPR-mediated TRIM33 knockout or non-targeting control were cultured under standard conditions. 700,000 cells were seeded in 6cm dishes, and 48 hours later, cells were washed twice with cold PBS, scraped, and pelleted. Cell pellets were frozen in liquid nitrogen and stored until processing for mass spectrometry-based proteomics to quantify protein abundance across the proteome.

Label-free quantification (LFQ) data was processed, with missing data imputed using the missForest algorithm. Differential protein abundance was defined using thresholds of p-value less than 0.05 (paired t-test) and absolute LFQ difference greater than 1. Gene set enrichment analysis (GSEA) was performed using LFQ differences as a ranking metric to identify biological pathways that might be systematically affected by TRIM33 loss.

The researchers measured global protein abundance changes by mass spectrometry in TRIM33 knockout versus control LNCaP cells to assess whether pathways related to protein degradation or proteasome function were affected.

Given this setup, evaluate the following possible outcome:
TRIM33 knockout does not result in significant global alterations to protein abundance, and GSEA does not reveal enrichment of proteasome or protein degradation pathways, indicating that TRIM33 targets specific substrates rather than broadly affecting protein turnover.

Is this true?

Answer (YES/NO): YES